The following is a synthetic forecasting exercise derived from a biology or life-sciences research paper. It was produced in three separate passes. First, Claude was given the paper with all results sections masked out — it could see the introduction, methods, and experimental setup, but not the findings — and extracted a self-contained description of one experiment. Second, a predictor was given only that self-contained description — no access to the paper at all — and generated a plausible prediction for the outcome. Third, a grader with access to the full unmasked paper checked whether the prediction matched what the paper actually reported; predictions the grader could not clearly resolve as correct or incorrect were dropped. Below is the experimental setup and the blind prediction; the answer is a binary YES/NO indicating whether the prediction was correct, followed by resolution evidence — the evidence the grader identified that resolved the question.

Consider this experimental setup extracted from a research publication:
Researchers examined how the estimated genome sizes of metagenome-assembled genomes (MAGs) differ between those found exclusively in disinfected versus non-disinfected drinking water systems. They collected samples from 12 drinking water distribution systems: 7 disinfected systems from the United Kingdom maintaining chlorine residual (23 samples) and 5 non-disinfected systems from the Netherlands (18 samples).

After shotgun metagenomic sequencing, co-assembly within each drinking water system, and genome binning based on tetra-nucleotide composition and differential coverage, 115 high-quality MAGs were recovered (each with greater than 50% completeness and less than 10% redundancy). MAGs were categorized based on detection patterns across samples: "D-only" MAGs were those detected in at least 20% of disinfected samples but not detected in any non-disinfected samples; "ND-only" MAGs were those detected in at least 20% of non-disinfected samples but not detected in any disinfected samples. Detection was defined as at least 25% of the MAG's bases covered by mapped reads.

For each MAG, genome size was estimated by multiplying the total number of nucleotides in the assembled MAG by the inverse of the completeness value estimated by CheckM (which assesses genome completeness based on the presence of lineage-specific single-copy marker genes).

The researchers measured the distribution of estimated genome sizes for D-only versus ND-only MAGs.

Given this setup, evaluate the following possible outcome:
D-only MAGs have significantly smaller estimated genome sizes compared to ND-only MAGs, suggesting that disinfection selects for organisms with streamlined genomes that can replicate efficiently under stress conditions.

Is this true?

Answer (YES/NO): NO